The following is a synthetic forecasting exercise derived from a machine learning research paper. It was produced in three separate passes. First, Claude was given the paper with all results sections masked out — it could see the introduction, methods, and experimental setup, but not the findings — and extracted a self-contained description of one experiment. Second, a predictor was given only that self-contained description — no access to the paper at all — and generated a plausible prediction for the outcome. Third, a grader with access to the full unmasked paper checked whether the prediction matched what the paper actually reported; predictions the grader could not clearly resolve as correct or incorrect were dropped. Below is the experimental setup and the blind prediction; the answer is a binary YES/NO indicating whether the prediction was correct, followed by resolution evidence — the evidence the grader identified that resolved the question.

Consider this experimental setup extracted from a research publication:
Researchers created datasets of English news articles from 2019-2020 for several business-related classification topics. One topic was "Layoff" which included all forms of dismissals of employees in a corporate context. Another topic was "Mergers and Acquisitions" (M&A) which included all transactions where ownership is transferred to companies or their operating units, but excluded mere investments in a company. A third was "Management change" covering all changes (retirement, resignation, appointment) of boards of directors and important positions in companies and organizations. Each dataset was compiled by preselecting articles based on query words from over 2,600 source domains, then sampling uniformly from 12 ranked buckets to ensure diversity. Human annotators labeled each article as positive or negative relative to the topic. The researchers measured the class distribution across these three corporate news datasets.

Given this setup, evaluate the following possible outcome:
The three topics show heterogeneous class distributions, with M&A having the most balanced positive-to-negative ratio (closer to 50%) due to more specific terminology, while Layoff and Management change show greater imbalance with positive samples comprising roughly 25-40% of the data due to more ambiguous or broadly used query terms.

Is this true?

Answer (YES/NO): NO